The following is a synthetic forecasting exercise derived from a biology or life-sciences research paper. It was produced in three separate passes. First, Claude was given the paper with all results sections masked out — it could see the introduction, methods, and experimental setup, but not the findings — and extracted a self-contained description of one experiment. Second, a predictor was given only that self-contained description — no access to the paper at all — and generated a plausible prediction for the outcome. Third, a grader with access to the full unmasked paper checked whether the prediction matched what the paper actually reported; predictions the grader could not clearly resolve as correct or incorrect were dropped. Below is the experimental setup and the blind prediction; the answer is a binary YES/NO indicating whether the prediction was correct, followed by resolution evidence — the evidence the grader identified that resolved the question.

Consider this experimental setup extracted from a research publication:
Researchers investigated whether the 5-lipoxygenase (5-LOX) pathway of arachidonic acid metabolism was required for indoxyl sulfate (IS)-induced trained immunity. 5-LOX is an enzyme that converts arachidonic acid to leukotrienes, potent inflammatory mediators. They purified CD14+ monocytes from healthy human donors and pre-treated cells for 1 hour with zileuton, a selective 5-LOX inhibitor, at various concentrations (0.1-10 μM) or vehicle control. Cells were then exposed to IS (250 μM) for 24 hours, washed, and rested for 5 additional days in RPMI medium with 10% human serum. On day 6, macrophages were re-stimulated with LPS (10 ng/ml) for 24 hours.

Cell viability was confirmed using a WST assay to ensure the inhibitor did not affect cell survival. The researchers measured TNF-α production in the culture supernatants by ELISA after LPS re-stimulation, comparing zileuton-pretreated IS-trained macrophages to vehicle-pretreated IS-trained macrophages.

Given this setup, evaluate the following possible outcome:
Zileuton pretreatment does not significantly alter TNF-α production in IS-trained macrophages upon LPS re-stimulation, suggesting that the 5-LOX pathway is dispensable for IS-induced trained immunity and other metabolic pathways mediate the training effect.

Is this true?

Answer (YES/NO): NO